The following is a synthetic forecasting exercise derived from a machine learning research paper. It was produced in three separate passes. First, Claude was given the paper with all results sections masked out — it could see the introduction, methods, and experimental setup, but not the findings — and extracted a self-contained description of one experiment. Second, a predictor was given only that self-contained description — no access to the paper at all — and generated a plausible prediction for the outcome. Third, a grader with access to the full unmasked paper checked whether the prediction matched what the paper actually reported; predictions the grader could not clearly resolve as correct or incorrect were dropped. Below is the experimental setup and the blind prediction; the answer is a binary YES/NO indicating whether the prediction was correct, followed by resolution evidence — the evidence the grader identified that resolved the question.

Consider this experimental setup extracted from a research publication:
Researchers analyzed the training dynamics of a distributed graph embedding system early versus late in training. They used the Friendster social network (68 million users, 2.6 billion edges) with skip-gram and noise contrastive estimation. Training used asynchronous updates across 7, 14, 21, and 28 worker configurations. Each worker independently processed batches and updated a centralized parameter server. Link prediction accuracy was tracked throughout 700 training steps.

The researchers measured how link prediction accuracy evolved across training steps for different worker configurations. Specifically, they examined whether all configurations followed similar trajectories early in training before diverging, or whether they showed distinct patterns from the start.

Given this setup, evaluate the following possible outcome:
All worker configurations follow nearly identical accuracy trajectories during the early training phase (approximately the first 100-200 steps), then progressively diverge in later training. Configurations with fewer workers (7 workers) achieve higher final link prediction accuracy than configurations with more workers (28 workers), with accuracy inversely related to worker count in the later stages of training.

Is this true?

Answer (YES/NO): NO